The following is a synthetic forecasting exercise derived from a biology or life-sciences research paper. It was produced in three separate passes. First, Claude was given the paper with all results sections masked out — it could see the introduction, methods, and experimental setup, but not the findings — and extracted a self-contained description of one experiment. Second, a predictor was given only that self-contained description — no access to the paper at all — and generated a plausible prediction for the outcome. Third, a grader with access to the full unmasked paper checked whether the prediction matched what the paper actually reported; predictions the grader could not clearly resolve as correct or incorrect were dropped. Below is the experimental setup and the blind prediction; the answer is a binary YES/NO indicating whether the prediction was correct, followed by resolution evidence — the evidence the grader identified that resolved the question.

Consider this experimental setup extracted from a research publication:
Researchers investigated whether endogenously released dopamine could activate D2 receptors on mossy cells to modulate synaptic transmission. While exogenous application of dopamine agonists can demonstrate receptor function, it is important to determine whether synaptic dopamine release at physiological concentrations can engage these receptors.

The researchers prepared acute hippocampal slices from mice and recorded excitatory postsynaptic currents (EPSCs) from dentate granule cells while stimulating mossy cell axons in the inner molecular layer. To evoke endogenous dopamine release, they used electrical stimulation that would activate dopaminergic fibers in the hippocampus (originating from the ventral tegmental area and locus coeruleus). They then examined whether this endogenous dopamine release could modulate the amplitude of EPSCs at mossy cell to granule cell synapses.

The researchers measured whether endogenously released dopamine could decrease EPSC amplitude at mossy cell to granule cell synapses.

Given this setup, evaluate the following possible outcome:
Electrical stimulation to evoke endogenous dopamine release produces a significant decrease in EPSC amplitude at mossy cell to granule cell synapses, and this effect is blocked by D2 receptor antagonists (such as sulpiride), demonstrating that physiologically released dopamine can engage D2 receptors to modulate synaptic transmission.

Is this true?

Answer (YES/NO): NO